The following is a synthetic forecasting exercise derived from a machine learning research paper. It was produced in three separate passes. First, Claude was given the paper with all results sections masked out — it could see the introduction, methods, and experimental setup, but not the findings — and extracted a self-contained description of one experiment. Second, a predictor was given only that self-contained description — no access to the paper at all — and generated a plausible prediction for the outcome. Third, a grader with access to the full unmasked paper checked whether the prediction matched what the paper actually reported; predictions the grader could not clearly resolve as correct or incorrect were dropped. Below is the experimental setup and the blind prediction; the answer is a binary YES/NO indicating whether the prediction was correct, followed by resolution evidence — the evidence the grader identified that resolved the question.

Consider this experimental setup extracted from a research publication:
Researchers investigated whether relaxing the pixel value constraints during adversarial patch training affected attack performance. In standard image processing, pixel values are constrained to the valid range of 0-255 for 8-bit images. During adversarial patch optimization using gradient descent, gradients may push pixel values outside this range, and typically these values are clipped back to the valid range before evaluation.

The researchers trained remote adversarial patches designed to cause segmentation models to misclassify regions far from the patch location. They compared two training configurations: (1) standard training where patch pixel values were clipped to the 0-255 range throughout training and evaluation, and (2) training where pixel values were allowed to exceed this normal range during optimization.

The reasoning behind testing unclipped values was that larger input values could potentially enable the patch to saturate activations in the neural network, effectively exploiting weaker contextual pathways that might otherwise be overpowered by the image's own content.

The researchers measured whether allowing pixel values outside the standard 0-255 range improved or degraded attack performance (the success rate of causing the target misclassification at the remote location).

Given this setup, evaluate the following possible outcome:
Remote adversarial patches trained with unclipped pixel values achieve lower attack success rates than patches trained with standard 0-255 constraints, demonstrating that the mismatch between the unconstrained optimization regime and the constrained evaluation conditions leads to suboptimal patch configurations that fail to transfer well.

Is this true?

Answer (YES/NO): NO